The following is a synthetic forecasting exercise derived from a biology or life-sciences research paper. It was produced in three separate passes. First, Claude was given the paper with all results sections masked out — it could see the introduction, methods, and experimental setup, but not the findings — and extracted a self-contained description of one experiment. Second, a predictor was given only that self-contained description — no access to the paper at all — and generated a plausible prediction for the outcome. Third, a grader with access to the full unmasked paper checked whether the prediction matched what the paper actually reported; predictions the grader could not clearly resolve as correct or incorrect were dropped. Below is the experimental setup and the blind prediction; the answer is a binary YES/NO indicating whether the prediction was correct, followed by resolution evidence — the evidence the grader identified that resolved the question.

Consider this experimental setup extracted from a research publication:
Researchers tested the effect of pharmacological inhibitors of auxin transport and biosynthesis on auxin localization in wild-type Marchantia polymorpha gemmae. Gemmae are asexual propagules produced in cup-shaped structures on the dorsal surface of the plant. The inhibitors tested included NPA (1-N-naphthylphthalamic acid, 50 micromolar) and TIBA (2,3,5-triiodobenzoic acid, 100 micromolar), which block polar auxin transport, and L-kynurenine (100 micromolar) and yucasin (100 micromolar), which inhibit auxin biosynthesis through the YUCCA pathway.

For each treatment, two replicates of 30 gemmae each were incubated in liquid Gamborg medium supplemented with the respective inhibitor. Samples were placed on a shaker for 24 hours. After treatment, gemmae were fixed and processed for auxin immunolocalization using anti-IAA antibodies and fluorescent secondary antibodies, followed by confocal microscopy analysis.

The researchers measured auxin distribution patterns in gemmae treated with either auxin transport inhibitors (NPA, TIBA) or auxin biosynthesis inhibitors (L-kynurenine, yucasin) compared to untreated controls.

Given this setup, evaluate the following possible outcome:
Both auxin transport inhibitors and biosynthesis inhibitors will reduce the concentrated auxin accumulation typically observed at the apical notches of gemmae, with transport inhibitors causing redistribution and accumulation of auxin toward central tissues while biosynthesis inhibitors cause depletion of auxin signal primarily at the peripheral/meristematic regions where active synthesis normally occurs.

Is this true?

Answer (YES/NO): NO